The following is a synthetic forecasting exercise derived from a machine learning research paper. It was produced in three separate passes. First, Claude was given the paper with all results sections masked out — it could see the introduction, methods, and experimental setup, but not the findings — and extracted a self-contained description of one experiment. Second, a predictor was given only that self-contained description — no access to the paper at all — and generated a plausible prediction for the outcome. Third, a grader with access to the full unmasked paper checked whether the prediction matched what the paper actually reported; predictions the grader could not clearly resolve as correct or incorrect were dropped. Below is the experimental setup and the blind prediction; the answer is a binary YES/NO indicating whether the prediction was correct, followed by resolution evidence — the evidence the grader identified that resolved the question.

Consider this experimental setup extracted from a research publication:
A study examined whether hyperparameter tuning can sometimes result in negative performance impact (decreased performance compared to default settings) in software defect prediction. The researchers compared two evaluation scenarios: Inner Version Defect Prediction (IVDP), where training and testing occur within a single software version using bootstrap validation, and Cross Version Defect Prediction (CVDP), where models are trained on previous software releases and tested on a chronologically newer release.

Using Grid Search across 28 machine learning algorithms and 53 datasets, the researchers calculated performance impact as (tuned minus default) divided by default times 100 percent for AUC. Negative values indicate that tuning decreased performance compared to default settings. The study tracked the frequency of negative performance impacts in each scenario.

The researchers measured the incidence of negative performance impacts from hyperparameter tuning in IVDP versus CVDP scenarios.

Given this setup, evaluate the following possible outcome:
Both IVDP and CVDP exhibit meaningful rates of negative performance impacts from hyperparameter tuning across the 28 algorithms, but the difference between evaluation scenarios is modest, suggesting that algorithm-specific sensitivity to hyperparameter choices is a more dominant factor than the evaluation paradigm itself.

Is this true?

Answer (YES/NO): NO